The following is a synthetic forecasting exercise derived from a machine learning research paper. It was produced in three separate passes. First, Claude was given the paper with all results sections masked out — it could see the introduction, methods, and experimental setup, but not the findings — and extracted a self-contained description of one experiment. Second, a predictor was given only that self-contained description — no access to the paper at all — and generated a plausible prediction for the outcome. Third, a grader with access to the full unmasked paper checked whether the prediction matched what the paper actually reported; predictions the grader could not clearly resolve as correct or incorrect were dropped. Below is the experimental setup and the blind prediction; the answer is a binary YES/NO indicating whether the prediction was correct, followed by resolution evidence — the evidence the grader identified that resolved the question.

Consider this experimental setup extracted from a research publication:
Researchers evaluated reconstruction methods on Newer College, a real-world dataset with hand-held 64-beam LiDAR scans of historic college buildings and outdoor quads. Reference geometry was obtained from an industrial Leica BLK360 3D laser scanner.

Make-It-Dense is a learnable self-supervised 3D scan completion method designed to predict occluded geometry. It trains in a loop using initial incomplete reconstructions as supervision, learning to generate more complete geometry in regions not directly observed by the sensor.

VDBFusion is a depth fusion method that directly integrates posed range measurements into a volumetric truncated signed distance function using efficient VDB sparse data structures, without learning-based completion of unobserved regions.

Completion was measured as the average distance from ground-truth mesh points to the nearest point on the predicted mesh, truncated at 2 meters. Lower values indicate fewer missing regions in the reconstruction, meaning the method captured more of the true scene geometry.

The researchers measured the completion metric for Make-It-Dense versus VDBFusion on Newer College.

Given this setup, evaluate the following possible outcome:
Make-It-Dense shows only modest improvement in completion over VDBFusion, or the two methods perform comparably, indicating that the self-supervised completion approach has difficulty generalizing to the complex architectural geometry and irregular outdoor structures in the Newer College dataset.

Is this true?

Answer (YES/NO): NO